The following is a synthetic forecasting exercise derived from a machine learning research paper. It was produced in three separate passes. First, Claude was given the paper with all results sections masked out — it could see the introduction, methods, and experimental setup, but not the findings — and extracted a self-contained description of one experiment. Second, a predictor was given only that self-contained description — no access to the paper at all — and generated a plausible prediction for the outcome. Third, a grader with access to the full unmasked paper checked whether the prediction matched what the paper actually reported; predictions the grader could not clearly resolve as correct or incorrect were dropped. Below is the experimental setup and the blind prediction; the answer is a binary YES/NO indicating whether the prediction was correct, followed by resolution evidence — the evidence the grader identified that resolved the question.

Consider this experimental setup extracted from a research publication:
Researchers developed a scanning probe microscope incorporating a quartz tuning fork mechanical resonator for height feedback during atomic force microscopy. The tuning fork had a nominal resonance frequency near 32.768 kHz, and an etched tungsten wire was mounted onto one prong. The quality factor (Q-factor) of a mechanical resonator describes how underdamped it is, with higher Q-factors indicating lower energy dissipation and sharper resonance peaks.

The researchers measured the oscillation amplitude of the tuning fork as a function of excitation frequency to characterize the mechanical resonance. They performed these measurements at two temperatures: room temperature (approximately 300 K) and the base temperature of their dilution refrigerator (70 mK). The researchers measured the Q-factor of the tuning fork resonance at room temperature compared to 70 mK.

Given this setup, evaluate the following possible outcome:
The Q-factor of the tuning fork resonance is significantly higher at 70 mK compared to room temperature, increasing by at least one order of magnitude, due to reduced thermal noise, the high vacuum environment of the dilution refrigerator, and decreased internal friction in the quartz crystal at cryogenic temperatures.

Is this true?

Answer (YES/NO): YES